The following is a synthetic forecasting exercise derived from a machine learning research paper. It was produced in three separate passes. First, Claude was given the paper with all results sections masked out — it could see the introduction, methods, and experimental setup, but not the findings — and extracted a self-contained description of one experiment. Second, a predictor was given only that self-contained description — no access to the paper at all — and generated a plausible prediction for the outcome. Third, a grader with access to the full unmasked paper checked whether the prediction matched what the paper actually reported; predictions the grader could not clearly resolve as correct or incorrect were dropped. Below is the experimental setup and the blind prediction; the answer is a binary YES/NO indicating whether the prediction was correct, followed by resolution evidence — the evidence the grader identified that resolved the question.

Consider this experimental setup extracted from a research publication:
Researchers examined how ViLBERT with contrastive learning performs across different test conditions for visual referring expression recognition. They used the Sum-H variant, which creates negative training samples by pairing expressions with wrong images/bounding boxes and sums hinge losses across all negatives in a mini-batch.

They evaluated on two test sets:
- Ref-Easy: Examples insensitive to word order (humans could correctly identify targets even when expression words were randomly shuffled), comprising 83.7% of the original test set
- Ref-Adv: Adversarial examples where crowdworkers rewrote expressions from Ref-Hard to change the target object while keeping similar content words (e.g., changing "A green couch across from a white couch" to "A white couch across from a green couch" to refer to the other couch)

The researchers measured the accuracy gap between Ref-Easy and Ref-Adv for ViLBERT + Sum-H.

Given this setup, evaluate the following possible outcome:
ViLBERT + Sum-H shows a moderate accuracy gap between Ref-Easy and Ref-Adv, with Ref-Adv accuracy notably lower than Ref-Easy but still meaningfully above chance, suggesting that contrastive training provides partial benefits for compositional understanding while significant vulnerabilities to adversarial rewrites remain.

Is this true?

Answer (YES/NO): YES